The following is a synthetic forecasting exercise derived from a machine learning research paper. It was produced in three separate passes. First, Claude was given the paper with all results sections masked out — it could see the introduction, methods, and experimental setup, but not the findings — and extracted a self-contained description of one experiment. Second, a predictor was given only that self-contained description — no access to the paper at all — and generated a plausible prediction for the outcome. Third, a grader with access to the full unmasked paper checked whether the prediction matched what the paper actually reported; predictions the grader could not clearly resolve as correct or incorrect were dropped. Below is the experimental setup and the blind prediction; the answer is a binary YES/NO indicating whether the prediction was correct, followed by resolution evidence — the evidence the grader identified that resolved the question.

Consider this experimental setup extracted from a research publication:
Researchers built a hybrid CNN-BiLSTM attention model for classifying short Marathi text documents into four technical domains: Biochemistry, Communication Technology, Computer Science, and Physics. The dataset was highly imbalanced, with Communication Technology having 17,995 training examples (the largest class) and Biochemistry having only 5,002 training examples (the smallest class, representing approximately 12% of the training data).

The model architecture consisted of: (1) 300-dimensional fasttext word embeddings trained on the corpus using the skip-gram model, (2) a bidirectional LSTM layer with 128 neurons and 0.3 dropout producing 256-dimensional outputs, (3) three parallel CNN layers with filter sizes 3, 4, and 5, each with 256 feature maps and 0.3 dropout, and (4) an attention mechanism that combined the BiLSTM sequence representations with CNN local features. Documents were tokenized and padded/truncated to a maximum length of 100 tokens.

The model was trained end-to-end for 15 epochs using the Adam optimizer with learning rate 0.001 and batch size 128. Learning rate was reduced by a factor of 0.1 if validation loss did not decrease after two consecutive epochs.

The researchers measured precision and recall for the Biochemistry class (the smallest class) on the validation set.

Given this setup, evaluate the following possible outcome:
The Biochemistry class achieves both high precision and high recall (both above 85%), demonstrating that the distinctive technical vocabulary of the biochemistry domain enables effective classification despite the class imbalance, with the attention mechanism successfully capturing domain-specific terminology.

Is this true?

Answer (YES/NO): NO